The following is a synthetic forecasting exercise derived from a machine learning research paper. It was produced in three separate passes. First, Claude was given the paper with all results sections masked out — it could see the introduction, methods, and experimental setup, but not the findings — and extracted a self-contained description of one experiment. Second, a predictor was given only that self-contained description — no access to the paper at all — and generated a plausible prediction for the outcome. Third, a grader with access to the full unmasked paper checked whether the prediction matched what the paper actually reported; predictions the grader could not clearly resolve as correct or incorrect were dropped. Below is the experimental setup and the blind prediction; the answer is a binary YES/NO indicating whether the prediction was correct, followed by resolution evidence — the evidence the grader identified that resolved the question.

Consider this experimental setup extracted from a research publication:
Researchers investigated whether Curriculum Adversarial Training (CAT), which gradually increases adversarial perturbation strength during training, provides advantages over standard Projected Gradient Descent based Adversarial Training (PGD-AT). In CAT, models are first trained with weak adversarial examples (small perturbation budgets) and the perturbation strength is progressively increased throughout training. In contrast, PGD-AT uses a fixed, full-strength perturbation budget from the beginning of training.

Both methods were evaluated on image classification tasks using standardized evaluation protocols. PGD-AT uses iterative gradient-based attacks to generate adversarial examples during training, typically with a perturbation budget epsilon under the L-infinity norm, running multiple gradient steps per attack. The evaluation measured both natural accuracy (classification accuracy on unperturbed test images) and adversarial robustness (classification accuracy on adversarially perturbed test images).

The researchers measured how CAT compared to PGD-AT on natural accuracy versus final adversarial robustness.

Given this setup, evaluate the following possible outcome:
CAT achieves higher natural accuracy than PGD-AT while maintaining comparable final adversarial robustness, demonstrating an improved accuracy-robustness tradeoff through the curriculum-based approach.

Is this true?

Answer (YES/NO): YES